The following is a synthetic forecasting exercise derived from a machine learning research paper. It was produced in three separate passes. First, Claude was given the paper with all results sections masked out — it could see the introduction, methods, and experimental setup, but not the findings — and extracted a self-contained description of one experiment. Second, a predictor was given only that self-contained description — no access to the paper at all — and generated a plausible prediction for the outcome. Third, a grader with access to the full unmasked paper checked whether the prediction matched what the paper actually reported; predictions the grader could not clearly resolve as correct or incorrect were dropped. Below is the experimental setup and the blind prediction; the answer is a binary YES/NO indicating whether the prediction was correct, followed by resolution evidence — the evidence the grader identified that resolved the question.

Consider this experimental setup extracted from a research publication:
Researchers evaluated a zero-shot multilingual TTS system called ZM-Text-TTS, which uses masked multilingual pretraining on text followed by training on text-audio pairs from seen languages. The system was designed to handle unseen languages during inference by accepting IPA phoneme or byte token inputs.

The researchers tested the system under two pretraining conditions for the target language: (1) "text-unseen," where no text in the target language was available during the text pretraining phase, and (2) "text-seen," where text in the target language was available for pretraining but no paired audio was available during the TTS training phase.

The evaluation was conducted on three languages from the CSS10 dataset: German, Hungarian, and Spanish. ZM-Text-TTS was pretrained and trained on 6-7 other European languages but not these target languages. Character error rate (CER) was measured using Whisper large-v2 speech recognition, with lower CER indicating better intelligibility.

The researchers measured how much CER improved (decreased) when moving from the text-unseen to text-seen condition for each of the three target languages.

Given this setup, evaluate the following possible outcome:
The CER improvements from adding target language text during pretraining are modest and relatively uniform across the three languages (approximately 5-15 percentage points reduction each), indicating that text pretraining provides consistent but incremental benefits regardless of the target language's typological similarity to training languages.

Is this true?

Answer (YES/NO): NO